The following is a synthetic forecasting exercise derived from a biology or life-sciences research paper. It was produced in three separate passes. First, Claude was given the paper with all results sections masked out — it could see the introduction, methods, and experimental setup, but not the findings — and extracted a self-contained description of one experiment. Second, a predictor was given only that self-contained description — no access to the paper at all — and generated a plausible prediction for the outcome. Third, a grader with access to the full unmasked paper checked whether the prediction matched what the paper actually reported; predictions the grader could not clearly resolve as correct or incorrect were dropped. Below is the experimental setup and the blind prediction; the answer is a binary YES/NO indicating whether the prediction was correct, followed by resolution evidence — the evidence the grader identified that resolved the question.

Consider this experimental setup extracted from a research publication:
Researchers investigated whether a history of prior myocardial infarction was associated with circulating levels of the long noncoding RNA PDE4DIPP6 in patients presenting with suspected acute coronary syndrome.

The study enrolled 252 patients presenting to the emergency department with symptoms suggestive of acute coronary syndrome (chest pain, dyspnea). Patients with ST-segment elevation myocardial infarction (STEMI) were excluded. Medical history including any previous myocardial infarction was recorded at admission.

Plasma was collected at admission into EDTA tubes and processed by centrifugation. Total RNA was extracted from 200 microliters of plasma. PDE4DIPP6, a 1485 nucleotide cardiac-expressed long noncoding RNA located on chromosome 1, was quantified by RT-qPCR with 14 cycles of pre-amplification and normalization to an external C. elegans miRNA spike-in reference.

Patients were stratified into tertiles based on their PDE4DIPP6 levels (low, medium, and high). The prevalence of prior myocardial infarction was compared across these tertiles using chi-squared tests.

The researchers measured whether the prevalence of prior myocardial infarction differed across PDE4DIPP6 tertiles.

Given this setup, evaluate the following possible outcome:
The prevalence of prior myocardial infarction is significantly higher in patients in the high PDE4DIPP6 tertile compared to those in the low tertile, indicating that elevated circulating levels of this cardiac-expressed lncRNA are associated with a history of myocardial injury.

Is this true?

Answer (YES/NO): NO